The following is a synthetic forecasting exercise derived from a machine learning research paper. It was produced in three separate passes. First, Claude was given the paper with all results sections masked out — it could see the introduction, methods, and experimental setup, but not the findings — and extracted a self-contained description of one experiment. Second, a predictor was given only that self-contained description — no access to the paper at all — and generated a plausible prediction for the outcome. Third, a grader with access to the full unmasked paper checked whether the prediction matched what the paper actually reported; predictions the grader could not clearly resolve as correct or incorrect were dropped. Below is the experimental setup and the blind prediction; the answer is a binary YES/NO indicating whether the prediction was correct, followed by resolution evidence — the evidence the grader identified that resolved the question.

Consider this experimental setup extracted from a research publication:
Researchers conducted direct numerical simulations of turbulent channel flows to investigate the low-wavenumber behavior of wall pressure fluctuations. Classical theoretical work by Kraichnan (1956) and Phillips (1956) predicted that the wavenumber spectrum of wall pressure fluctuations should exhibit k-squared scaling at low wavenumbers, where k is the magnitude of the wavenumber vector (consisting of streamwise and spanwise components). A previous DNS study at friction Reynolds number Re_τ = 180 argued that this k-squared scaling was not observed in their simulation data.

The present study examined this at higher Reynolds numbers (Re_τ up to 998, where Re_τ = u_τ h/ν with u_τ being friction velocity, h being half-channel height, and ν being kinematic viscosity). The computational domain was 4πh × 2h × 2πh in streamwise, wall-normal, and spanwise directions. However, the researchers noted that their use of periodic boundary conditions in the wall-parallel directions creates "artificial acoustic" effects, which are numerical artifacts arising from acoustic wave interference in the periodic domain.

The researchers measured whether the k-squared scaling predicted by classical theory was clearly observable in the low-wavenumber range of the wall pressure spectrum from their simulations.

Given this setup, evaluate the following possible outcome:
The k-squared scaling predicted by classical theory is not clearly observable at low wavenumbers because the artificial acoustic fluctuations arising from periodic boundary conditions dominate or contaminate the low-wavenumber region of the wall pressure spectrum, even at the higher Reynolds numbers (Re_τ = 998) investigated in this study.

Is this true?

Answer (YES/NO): YES